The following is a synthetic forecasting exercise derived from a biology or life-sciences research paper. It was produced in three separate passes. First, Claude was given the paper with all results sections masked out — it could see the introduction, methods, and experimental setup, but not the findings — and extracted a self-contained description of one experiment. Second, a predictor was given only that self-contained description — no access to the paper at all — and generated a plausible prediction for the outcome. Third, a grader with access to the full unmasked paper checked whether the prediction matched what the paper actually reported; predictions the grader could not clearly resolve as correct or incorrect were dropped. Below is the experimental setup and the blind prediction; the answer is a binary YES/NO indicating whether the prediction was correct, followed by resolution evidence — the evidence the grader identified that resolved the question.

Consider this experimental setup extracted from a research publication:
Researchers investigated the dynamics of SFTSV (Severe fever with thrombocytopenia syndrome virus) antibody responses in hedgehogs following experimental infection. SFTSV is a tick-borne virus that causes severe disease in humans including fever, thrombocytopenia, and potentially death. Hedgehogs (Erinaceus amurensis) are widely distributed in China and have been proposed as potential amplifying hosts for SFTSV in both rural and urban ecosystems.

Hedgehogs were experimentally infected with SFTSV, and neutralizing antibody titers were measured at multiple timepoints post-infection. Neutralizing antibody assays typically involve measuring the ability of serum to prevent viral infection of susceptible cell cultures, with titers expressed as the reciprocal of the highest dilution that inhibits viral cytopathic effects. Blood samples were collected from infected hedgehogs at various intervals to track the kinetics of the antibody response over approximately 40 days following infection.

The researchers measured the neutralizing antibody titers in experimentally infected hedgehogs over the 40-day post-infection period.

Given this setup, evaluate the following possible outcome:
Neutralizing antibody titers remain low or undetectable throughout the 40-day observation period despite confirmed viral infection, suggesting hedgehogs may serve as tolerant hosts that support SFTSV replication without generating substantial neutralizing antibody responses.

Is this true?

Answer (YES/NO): NO